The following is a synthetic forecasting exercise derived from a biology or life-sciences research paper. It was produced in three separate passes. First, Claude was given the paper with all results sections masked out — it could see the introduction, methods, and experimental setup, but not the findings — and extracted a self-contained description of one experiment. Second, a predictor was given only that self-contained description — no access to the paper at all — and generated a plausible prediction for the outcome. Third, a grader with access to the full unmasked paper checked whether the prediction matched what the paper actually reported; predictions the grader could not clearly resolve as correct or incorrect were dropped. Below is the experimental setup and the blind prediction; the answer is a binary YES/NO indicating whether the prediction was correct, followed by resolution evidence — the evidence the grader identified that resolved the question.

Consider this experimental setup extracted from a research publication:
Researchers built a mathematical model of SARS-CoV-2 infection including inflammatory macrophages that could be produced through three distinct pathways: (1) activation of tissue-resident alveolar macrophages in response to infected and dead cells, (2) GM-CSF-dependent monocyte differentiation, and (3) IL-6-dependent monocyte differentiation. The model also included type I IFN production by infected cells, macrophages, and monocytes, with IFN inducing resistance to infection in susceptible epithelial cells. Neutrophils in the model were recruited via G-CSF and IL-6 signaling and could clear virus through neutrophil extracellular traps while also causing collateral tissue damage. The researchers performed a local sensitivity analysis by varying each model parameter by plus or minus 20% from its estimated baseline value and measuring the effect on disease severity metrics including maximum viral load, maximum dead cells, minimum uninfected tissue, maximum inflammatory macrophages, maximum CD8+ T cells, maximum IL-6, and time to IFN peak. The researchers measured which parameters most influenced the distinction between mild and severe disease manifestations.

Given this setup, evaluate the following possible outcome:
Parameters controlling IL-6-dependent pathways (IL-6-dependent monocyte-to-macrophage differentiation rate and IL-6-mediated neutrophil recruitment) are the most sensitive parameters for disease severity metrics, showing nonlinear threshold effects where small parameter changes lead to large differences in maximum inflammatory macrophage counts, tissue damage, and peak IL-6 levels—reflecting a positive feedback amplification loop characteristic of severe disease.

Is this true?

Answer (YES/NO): NO